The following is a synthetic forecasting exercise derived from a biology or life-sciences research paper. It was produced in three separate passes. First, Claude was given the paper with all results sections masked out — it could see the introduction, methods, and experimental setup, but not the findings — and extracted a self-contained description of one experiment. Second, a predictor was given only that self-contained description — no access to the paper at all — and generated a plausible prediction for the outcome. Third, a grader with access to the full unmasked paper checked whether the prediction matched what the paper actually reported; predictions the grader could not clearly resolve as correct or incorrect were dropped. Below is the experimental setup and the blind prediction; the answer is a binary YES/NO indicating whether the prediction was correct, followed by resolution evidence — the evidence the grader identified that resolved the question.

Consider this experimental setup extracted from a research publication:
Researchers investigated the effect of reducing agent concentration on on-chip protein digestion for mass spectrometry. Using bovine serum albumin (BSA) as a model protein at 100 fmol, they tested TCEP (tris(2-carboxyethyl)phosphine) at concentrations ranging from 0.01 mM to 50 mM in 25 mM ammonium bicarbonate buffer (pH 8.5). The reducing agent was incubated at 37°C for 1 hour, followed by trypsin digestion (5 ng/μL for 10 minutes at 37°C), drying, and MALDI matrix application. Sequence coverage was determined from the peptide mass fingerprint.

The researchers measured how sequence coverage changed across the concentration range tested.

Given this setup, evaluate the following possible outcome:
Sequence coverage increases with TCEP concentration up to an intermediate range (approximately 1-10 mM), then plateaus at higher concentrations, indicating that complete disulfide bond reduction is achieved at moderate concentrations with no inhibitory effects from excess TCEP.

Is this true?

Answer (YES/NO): NO